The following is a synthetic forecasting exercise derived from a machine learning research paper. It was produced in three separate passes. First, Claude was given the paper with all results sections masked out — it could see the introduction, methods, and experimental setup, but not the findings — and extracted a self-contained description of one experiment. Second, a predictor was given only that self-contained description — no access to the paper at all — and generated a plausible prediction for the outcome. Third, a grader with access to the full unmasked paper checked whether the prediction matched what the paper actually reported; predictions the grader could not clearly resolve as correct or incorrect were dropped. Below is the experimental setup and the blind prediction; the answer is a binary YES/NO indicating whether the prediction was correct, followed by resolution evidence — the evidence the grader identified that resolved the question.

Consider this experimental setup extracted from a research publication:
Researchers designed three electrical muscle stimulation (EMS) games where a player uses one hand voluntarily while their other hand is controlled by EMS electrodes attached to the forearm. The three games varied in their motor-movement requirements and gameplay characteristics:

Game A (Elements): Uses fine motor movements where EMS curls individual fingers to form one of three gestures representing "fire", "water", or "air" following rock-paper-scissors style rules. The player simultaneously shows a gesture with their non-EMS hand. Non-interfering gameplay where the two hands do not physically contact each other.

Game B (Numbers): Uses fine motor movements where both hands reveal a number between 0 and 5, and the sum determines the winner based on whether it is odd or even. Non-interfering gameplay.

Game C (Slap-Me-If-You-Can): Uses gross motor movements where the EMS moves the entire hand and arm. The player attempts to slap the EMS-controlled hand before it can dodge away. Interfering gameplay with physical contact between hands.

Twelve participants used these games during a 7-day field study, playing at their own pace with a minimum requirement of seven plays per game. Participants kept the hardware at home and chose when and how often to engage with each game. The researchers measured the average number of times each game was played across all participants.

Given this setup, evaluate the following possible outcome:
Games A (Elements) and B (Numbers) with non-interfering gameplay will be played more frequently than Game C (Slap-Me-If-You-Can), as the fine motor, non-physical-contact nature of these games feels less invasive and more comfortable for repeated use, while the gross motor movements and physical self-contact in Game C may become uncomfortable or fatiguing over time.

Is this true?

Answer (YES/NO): YES